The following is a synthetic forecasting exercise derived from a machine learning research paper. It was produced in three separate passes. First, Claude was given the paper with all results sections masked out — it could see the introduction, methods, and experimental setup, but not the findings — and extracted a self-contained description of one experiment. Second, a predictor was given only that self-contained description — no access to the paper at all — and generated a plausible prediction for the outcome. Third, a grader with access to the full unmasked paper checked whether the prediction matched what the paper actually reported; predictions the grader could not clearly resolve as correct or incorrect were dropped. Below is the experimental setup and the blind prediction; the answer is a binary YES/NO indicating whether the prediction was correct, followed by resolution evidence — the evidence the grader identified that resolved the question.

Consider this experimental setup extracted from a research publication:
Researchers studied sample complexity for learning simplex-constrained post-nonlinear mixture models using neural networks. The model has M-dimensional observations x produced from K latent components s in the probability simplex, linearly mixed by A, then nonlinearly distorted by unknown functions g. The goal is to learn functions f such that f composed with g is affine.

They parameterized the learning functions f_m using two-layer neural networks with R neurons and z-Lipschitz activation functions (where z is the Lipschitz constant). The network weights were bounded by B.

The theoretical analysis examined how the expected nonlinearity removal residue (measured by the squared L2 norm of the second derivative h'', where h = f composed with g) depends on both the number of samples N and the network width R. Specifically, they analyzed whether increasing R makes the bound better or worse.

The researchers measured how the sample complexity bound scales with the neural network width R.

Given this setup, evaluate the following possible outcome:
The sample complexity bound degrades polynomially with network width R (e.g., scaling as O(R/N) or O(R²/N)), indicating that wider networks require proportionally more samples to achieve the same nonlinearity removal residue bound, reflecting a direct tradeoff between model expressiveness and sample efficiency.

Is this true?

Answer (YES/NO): NO